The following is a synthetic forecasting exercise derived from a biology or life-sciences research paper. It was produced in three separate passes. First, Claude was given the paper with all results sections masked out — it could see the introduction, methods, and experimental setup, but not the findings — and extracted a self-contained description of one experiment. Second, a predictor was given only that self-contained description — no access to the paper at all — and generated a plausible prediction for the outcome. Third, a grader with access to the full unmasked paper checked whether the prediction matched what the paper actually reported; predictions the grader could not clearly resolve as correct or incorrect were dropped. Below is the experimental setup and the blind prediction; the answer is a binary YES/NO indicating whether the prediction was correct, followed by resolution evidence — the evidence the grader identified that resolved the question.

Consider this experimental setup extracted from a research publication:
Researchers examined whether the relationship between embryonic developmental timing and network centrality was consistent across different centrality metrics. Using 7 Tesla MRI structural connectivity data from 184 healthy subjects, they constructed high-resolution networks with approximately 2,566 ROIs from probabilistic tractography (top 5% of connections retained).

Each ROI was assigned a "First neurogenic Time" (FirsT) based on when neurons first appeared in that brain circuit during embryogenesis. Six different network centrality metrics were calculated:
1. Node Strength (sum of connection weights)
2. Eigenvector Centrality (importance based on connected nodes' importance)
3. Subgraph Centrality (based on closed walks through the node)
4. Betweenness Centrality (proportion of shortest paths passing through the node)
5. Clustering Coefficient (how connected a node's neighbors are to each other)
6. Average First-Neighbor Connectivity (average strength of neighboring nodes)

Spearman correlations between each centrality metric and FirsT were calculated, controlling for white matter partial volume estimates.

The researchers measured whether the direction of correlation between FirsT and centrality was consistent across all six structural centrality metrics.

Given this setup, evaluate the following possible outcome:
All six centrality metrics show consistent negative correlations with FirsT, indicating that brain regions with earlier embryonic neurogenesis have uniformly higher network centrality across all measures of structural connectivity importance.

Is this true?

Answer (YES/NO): NO